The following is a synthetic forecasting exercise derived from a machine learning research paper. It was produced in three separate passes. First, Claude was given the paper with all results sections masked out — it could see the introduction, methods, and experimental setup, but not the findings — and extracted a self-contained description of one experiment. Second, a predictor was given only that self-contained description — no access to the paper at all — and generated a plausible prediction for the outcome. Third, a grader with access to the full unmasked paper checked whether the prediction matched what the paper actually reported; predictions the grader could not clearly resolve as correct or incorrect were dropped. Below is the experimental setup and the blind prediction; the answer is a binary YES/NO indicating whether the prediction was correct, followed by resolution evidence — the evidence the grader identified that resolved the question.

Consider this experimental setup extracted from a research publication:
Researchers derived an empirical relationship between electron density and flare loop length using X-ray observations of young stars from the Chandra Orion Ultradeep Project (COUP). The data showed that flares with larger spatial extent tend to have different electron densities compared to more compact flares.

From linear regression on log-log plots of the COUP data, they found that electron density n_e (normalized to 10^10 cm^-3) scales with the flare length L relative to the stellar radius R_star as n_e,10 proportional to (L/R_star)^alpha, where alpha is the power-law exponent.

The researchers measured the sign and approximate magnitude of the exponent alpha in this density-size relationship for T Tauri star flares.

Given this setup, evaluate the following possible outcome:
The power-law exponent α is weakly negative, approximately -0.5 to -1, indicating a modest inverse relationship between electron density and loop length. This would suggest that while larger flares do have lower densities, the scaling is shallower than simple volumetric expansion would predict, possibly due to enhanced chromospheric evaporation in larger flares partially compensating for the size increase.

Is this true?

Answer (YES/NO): NO